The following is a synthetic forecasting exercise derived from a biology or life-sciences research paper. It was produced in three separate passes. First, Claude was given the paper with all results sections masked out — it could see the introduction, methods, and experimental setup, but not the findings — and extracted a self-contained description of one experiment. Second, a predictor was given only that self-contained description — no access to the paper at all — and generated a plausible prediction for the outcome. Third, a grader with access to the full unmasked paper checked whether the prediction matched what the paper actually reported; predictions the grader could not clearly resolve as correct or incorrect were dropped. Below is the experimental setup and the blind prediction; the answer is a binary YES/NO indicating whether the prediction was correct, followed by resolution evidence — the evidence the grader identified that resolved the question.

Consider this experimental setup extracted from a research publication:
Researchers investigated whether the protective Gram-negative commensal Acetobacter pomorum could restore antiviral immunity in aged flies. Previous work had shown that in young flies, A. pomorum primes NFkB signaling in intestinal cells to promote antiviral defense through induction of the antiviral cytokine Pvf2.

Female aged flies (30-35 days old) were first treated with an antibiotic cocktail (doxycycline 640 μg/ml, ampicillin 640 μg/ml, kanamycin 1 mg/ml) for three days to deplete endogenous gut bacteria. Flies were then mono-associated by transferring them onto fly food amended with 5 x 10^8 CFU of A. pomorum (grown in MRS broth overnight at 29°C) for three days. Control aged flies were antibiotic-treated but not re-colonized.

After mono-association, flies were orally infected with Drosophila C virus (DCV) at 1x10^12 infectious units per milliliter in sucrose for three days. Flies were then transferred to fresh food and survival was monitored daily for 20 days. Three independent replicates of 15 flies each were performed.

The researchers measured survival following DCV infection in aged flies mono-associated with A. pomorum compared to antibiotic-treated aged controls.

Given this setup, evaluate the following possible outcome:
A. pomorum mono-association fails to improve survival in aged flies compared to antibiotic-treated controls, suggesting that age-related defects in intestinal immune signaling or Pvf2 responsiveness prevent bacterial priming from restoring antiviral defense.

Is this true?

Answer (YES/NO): YES